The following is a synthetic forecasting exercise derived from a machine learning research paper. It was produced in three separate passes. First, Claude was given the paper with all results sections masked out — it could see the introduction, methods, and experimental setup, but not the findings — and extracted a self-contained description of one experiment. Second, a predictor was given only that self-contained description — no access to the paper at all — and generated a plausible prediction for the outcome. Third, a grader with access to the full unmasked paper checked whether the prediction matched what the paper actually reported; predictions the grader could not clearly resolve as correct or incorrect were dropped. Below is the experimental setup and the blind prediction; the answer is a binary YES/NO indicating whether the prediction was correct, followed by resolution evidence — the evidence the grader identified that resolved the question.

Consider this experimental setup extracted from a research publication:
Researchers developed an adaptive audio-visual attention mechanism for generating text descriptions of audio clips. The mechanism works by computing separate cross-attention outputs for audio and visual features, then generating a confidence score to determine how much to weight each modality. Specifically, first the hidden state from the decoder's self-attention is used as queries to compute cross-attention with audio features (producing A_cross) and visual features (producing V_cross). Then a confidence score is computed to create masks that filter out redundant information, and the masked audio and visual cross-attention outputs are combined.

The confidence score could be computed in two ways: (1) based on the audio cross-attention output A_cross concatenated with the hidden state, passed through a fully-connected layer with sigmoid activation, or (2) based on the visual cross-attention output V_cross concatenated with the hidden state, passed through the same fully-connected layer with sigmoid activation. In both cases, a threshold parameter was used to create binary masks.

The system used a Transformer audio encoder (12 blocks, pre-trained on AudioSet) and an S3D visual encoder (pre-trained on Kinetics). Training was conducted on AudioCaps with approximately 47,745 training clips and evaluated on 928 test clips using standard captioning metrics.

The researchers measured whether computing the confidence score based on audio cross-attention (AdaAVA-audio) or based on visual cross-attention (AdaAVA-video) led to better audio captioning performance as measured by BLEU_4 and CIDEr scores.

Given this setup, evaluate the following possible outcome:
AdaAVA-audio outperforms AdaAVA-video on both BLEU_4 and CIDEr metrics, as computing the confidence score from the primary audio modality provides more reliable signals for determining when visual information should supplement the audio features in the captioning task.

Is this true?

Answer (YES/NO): YES